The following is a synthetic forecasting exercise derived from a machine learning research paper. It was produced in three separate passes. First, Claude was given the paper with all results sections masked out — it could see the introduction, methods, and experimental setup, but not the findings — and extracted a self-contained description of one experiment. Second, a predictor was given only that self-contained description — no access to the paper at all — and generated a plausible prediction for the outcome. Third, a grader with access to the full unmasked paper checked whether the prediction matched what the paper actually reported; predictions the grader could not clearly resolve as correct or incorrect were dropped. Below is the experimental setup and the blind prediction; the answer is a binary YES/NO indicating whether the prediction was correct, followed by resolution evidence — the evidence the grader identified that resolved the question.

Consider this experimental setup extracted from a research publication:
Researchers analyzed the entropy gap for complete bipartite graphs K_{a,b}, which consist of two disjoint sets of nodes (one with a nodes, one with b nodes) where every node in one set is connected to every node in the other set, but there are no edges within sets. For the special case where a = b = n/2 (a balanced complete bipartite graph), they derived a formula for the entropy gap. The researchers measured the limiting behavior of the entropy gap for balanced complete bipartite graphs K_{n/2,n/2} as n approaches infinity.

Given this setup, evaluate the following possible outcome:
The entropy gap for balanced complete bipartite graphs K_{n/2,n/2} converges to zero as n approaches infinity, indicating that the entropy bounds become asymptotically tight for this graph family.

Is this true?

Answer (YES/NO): YES